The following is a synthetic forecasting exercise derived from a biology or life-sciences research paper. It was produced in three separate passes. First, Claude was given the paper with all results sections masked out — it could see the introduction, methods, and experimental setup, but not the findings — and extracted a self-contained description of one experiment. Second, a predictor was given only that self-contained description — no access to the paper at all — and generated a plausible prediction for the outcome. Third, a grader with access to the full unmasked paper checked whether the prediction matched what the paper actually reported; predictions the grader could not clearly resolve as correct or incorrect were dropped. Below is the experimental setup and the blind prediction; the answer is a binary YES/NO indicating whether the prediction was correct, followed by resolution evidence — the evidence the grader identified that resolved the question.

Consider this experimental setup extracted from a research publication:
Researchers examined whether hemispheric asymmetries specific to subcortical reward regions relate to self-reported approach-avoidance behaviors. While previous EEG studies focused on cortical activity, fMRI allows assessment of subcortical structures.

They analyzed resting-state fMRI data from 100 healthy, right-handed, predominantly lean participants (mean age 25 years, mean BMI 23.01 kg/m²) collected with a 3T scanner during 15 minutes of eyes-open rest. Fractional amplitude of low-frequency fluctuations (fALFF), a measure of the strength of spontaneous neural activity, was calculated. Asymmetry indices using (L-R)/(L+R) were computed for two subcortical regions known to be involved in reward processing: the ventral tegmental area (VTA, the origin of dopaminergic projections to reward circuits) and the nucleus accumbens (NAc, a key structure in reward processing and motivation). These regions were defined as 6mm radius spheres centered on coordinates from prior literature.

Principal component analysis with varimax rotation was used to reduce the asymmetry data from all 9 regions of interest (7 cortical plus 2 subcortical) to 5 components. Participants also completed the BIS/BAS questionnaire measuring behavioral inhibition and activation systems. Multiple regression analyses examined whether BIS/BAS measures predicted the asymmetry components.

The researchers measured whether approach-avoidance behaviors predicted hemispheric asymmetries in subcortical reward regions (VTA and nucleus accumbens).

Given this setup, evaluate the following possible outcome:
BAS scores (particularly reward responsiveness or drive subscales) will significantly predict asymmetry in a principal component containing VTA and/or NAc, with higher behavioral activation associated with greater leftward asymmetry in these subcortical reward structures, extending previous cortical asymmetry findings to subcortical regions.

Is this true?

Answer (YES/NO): YES